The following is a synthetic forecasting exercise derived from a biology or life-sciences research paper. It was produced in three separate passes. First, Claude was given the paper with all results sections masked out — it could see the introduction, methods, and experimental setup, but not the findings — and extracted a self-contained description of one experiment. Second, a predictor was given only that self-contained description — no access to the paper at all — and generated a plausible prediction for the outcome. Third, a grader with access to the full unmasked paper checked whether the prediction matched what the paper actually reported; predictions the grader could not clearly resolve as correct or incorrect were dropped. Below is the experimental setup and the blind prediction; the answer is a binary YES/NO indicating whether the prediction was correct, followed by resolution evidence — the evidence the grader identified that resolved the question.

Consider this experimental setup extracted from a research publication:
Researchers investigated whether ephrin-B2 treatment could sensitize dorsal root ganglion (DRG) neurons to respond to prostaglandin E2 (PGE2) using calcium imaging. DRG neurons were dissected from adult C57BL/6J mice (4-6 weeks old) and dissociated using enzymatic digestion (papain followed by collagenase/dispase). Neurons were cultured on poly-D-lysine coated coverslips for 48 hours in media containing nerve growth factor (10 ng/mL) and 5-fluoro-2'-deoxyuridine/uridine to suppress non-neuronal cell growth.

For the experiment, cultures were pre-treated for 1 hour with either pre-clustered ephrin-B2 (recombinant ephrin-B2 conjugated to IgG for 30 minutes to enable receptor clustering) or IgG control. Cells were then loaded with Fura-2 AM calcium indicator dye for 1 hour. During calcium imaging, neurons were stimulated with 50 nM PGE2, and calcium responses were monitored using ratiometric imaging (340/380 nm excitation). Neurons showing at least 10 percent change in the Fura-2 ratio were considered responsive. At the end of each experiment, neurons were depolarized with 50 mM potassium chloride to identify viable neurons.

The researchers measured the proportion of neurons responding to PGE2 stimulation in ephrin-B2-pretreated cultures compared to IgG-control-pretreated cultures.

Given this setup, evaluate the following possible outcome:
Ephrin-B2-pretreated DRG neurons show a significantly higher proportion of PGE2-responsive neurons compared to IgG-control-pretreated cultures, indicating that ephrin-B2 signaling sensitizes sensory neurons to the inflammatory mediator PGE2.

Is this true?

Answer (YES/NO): YES